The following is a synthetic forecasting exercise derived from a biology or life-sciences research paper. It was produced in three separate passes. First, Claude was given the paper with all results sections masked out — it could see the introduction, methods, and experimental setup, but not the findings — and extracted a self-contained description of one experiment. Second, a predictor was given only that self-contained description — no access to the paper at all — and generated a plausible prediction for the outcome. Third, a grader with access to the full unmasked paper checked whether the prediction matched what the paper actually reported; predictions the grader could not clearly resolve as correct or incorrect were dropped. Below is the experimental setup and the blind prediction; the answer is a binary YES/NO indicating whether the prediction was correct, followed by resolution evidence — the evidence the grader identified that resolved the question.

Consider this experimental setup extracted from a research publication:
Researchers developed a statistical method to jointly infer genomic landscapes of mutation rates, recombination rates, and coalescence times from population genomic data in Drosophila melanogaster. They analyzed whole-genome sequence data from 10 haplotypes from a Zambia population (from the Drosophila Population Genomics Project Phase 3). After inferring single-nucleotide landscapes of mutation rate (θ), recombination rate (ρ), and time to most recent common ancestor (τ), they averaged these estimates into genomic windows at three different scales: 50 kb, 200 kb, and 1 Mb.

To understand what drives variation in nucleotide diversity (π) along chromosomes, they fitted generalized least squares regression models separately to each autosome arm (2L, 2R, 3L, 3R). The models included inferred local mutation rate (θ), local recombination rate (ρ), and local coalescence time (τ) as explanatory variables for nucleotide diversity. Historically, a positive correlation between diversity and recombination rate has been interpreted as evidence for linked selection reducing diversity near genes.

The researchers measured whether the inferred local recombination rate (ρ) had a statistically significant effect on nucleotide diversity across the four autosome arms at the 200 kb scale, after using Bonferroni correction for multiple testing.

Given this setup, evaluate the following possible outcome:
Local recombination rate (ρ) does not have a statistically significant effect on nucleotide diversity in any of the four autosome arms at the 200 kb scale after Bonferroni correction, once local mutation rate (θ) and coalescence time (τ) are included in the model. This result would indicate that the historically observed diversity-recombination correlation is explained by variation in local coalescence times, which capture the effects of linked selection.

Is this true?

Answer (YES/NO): NO